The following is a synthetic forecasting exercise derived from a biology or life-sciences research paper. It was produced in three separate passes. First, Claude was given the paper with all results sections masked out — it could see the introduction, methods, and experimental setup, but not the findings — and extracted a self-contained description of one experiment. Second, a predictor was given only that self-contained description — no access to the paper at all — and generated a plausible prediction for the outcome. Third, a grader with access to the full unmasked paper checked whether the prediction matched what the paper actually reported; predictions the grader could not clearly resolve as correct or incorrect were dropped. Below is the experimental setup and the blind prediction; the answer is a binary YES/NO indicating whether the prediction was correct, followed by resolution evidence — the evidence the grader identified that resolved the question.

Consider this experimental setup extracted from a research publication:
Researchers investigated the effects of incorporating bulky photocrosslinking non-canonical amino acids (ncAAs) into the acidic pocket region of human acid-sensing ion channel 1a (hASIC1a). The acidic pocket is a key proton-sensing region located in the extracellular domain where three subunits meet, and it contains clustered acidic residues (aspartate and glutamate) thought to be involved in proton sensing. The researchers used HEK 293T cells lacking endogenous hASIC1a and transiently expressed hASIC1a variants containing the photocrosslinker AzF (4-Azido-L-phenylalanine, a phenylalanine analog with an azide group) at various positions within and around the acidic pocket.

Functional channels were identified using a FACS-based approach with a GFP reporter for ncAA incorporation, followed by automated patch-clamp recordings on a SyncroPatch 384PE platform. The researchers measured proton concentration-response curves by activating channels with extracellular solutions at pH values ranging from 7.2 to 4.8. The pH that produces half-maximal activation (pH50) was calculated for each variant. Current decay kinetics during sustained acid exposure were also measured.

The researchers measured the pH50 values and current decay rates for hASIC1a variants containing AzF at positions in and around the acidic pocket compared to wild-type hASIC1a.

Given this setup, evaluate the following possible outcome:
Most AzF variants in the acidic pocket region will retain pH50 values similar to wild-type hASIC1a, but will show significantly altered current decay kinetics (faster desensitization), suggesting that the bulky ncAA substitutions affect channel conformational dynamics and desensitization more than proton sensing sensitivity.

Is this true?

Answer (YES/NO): NO